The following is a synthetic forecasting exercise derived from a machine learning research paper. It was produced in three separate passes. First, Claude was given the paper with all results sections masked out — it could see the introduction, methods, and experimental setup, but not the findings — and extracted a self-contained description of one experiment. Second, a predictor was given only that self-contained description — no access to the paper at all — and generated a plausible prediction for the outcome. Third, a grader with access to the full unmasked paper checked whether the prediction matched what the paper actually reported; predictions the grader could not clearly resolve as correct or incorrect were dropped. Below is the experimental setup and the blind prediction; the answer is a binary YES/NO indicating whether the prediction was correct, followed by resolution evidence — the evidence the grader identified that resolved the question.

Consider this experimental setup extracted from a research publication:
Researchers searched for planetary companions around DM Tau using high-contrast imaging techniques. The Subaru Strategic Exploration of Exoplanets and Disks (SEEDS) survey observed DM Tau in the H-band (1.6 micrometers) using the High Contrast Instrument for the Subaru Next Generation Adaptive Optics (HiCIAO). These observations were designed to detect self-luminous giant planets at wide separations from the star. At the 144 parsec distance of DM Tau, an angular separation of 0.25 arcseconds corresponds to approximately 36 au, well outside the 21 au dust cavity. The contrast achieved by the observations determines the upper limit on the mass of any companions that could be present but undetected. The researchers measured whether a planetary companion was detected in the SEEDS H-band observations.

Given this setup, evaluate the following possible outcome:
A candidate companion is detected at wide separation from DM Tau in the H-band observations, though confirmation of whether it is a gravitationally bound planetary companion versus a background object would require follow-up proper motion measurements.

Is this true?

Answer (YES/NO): NO